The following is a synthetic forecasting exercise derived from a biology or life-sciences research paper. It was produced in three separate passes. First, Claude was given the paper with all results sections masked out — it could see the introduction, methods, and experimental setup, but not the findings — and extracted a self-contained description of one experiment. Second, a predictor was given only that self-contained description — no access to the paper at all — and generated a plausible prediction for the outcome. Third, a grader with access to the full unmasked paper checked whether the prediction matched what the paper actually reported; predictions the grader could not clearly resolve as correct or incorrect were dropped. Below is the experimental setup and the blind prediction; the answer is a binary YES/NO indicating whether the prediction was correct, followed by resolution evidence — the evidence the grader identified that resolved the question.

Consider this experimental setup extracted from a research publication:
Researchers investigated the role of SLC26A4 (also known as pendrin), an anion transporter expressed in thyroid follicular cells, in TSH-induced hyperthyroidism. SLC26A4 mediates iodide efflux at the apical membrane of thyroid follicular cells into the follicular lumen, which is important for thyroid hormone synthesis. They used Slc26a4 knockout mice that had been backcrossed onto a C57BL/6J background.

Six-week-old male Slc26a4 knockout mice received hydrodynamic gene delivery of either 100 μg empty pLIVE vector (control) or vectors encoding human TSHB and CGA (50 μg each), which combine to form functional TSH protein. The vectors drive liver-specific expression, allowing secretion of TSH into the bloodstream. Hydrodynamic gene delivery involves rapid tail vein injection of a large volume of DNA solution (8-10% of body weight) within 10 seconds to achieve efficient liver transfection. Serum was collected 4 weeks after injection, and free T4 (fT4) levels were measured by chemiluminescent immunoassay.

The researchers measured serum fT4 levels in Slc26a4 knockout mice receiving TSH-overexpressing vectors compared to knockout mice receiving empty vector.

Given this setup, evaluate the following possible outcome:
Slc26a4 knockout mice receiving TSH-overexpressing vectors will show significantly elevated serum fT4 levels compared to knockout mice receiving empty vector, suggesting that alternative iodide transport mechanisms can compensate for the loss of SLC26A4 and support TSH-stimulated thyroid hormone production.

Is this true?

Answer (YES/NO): YES